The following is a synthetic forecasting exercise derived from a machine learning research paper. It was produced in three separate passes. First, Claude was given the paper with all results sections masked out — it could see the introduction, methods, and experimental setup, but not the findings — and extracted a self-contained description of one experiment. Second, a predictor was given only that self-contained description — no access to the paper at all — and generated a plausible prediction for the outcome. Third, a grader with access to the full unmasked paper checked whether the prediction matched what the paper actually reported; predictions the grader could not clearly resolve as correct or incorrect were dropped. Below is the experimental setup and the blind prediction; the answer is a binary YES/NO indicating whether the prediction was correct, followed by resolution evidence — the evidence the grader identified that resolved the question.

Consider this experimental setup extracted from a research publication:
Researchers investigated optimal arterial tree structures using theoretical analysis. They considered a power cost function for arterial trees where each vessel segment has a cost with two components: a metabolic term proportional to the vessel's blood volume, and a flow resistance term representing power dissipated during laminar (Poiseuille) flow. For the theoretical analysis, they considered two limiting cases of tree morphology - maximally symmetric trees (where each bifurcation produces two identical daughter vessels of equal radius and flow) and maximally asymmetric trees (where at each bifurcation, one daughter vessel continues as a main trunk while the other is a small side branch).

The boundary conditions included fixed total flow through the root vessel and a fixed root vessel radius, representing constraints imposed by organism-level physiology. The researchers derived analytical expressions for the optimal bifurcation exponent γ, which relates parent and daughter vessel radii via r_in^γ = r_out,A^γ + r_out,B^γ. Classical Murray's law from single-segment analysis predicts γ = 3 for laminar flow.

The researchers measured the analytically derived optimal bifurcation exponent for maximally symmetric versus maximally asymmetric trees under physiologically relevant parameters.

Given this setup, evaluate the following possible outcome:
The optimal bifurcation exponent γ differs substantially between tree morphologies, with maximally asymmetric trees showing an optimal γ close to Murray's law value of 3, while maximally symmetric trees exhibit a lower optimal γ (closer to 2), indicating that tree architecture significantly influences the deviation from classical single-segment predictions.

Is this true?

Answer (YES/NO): NO